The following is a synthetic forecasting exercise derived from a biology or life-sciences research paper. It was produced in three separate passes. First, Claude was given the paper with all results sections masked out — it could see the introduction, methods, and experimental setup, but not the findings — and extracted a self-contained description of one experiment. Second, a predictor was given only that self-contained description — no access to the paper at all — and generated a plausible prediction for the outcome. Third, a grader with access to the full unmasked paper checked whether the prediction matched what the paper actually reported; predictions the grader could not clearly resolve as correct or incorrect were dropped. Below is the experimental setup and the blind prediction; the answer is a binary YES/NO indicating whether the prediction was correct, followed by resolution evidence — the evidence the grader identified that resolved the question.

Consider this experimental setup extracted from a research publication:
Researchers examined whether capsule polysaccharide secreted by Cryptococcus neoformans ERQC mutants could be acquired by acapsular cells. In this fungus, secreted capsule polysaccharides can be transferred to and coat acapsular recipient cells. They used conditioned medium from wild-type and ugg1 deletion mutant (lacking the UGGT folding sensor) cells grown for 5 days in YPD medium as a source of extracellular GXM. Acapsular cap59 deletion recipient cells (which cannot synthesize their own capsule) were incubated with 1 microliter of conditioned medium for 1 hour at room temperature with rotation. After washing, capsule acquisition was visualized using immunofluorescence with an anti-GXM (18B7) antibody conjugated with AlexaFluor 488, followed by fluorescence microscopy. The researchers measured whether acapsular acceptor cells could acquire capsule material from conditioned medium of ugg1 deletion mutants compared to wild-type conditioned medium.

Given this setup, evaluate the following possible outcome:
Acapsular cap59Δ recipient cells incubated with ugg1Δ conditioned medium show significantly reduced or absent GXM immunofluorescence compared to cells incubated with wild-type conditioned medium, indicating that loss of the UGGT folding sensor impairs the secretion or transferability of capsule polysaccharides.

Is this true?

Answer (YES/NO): YES